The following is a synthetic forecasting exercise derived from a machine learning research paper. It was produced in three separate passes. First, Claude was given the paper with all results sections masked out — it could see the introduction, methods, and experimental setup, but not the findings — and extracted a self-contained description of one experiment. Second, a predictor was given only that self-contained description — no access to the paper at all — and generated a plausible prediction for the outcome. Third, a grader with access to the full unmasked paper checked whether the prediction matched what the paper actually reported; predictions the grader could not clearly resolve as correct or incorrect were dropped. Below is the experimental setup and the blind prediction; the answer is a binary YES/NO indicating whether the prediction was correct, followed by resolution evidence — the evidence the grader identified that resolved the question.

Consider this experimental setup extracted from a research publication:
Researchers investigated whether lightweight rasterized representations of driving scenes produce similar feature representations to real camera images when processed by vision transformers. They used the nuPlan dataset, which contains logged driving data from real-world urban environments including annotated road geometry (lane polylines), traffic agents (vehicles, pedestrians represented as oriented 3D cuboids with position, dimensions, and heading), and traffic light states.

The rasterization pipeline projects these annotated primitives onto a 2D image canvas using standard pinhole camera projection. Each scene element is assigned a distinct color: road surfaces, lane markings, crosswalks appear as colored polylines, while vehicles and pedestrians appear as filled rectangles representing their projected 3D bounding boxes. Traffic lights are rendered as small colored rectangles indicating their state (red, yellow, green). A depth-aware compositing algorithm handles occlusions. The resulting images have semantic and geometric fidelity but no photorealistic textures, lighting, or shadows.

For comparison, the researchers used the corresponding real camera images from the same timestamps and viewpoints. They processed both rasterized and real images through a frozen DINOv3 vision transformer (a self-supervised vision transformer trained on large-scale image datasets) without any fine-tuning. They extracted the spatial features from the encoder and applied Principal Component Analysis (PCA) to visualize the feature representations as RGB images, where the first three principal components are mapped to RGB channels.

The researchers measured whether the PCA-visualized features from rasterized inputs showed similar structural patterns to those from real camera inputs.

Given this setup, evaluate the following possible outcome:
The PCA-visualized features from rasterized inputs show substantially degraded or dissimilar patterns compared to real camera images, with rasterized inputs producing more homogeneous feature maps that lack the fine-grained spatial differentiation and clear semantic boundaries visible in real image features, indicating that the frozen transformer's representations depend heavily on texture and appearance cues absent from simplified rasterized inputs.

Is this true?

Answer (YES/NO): NO